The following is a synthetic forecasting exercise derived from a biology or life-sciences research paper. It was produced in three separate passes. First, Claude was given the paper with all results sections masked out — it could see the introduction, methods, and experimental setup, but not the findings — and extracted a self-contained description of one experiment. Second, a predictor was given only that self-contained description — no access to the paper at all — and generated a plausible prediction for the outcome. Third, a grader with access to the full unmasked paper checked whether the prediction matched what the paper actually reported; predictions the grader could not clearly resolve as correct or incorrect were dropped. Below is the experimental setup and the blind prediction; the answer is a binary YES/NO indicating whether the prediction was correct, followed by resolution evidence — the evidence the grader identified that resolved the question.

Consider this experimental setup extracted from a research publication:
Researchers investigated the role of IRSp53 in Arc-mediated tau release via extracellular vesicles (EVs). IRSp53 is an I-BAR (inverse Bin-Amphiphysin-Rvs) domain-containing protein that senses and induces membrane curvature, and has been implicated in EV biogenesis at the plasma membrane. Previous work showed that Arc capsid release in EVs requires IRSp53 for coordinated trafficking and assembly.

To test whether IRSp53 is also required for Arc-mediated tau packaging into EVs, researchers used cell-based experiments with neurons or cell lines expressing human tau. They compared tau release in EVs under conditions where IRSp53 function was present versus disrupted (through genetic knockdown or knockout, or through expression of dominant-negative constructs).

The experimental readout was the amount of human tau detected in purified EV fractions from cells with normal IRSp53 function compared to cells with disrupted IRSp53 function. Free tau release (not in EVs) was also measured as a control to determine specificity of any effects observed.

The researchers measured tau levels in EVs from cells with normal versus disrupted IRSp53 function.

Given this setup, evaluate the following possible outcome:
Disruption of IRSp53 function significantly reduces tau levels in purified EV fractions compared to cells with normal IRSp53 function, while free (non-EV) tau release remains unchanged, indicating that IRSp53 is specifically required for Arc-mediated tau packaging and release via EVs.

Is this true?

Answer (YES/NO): YES